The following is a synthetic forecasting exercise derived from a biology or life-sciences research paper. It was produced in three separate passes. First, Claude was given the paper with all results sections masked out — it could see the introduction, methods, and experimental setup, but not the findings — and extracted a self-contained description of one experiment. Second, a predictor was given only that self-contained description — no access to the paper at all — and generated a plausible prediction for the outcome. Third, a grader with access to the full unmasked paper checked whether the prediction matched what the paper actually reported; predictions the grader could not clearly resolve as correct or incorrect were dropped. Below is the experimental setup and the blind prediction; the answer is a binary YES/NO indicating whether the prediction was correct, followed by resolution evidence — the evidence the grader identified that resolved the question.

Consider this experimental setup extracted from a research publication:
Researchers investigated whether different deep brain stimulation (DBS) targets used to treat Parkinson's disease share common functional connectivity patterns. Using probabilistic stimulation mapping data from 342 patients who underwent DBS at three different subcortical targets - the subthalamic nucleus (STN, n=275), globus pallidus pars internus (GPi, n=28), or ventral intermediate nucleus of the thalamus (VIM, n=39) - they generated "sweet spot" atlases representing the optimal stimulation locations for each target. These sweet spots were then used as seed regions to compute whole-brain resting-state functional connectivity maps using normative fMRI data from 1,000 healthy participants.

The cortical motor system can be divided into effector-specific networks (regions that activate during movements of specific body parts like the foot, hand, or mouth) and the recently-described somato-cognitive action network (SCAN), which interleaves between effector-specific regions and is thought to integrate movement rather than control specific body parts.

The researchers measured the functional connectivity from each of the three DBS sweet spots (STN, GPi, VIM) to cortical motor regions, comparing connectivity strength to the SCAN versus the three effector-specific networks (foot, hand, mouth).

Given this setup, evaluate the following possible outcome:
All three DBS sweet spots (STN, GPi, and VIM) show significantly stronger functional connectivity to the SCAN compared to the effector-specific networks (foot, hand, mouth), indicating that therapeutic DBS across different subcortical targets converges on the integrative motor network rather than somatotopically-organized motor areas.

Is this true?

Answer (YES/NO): YES